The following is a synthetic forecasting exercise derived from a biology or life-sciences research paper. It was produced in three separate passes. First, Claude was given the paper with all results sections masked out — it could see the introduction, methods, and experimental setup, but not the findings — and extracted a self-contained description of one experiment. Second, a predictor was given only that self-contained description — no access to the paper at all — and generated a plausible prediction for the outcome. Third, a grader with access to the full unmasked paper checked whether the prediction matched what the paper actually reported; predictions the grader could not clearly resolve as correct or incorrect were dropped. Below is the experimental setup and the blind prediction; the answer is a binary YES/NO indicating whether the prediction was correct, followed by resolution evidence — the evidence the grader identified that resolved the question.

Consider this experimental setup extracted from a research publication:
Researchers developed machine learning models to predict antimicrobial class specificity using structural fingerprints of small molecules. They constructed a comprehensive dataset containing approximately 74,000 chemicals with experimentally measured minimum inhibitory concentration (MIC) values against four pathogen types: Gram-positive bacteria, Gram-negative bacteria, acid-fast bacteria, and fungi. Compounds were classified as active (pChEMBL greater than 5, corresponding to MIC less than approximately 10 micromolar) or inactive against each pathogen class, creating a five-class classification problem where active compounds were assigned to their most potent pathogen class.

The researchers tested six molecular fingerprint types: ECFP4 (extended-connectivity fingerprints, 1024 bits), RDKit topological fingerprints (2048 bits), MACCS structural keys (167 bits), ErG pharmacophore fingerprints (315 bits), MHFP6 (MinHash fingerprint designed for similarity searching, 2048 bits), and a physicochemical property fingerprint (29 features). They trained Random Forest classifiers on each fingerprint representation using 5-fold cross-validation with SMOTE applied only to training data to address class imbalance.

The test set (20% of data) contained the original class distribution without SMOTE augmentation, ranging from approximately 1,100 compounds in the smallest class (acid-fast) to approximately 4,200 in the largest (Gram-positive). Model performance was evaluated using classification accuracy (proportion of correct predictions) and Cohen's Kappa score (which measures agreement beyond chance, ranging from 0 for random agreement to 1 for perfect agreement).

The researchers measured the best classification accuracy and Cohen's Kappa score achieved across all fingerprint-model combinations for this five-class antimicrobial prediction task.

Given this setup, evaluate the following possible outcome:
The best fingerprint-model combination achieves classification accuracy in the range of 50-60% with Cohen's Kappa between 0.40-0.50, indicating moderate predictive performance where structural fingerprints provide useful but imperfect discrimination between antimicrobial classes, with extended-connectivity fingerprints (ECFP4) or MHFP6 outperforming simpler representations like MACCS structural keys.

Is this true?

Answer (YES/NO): NO